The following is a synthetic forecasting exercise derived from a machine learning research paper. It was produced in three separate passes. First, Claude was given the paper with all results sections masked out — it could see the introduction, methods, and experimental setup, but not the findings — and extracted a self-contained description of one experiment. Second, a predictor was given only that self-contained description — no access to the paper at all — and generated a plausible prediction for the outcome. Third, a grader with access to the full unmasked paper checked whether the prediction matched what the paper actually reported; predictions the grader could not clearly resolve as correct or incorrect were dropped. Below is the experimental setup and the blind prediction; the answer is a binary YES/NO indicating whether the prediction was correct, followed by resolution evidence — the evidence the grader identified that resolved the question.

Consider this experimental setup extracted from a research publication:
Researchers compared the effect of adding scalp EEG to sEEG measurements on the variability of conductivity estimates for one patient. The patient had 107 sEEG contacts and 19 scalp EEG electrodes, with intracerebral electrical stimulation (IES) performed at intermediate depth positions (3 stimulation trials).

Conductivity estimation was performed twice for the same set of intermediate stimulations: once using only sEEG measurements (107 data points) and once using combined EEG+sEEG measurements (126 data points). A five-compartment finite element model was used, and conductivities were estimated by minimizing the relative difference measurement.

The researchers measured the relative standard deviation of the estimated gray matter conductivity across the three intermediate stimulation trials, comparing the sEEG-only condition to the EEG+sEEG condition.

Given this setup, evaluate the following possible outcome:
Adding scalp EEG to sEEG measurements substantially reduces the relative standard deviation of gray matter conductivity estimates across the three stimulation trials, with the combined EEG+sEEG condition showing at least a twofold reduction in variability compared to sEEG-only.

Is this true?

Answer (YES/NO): NO